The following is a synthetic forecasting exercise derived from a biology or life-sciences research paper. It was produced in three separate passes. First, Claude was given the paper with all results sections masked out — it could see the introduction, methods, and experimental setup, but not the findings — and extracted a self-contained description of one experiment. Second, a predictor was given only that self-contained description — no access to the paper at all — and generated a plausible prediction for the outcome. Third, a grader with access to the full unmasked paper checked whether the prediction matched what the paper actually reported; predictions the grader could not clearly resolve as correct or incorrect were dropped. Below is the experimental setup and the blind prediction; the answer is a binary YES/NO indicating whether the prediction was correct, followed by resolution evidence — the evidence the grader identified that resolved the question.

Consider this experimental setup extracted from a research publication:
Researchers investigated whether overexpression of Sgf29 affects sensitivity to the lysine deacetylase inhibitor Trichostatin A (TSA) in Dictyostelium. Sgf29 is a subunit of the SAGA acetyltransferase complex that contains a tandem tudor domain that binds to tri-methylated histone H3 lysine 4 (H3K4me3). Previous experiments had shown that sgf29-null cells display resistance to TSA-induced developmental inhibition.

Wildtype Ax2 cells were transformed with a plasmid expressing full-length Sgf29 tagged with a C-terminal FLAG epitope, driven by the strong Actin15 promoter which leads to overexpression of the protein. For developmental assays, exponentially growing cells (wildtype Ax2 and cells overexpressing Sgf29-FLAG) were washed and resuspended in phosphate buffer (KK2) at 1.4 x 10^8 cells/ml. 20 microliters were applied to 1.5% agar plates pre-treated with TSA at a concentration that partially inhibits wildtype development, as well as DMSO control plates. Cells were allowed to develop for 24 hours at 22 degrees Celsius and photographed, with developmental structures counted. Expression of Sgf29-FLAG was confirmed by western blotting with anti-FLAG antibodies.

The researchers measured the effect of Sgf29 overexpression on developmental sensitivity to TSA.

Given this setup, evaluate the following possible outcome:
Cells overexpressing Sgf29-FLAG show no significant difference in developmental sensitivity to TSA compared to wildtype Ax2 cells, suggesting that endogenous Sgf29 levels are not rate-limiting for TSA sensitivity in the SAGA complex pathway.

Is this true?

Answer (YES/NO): NO